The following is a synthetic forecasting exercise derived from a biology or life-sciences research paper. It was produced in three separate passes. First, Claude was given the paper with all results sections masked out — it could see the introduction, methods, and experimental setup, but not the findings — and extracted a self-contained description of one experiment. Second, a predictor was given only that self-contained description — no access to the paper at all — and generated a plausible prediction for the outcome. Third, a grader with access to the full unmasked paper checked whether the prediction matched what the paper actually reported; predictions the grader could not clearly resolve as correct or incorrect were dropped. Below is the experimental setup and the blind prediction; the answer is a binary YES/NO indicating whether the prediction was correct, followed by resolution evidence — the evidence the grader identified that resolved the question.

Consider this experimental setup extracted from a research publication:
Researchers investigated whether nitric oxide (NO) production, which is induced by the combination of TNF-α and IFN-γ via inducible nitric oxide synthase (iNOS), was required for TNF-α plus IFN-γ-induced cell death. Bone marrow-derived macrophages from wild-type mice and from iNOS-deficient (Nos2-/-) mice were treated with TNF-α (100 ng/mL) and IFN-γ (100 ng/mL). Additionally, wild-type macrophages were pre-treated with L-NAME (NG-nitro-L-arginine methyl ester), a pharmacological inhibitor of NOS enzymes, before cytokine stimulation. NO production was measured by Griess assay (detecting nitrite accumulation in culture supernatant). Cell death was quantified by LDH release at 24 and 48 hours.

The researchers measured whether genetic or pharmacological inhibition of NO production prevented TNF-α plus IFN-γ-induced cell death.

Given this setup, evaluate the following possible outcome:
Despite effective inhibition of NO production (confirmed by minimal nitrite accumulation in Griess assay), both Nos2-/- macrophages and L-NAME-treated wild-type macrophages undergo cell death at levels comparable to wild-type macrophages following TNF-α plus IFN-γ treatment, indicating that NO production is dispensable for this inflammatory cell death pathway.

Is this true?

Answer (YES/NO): NO